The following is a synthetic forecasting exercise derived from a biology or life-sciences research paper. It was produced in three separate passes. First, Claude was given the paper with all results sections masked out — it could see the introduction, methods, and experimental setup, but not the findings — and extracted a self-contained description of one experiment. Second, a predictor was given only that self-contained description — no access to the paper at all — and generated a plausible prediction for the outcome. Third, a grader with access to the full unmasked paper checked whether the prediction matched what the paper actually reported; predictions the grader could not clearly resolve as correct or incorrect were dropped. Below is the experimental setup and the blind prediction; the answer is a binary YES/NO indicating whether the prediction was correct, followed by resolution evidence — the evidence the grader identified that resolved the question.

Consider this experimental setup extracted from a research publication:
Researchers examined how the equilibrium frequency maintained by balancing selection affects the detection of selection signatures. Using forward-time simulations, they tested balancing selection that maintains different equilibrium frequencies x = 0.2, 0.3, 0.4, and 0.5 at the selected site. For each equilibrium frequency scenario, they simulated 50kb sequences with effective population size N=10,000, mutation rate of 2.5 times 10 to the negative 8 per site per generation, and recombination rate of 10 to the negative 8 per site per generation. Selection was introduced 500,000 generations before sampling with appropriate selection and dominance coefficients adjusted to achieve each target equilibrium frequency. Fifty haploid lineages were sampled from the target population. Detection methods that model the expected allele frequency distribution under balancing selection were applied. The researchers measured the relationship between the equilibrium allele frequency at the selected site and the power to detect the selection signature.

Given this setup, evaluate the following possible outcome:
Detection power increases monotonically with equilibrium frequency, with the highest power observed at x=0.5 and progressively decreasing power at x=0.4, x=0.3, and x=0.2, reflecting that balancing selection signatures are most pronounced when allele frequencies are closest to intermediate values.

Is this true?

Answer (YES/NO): NO